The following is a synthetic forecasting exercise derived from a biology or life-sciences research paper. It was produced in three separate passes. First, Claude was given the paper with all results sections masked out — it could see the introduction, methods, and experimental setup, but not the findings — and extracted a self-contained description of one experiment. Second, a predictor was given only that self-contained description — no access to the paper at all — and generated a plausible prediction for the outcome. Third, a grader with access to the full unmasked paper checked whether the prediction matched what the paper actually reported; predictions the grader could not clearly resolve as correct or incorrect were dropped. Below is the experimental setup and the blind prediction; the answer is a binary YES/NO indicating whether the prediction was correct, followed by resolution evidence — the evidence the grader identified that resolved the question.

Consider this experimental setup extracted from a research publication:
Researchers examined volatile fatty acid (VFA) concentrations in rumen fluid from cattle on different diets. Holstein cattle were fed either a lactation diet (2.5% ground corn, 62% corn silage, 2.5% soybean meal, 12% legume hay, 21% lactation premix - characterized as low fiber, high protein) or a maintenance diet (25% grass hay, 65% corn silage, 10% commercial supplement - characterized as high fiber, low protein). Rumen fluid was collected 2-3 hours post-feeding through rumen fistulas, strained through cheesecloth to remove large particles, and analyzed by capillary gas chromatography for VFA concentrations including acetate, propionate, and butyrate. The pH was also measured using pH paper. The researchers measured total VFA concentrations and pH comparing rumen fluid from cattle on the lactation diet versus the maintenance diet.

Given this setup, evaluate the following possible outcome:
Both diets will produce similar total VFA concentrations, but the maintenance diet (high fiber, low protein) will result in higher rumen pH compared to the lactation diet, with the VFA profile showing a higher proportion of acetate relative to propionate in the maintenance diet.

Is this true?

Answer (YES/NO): NO